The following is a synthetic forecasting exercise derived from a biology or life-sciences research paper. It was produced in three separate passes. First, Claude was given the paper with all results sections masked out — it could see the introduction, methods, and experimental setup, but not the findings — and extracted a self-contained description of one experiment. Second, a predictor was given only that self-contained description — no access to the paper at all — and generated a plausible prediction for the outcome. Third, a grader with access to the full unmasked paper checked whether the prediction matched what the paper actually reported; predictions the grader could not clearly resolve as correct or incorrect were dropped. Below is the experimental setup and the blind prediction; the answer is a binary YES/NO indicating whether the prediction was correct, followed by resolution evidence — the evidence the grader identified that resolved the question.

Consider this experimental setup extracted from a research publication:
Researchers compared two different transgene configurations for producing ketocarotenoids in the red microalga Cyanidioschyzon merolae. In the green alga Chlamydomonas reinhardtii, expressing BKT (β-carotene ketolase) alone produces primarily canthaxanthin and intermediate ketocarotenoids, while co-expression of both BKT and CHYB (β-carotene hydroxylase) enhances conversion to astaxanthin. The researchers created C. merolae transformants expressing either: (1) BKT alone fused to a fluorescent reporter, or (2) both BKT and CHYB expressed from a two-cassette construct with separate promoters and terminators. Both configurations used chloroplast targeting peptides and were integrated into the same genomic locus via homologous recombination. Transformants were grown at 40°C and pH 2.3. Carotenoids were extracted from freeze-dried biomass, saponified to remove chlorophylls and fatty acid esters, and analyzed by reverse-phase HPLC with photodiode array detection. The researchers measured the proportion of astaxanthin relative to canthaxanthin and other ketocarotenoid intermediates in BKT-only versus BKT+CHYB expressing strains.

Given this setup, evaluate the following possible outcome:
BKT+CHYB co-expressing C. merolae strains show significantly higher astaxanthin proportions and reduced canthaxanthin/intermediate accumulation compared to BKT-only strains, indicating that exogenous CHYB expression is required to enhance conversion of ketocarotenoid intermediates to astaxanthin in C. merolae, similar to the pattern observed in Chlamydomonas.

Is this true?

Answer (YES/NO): YES